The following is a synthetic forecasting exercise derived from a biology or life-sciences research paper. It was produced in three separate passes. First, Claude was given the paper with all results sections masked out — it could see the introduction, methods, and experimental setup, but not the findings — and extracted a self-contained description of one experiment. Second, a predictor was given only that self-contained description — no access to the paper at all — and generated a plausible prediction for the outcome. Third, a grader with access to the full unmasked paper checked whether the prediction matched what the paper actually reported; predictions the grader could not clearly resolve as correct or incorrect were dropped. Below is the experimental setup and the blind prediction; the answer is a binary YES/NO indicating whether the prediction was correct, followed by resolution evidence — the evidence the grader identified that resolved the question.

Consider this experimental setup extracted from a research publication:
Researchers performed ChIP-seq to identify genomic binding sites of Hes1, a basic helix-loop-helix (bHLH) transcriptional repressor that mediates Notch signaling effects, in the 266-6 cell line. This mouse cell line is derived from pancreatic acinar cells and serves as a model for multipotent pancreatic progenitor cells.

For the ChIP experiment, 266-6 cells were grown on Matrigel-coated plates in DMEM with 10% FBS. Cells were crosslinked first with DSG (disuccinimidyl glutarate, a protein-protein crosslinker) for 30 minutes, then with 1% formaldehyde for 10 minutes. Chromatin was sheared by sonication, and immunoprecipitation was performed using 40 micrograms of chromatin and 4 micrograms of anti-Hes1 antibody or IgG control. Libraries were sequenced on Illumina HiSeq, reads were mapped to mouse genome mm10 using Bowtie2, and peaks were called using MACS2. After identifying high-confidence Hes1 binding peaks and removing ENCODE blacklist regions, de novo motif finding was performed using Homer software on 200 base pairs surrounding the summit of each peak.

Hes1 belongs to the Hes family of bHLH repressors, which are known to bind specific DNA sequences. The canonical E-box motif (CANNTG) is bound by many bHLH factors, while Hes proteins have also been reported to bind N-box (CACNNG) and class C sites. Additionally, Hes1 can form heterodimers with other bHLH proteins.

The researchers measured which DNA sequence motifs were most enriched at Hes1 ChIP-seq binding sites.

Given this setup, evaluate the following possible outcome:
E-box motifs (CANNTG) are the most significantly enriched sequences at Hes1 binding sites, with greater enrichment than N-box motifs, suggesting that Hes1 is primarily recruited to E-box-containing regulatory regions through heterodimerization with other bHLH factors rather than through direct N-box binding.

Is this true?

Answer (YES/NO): NO